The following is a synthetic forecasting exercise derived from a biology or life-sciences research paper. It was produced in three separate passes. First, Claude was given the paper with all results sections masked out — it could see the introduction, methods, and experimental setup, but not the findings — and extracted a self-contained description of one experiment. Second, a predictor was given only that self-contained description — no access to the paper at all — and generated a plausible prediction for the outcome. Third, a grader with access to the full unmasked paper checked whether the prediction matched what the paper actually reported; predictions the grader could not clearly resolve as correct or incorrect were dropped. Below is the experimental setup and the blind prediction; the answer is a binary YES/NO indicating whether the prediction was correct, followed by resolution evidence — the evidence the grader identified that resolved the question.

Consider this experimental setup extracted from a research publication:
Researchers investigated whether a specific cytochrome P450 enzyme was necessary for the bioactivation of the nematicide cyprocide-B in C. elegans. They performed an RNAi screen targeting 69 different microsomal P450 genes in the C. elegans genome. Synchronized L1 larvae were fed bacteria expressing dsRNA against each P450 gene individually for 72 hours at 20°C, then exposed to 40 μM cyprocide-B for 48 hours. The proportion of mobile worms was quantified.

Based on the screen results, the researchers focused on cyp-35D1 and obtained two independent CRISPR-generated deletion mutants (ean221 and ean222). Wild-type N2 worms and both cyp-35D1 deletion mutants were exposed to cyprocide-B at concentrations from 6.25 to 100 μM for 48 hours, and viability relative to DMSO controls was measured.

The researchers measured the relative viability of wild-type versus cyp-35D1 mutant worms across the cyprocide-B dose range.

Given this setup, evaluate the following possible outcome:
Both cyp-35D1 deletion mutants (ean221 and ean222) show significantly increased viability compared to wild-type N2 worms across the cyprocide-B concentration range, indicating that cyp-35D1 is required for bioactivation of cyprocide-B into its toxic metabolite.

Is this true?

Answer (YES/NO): YES